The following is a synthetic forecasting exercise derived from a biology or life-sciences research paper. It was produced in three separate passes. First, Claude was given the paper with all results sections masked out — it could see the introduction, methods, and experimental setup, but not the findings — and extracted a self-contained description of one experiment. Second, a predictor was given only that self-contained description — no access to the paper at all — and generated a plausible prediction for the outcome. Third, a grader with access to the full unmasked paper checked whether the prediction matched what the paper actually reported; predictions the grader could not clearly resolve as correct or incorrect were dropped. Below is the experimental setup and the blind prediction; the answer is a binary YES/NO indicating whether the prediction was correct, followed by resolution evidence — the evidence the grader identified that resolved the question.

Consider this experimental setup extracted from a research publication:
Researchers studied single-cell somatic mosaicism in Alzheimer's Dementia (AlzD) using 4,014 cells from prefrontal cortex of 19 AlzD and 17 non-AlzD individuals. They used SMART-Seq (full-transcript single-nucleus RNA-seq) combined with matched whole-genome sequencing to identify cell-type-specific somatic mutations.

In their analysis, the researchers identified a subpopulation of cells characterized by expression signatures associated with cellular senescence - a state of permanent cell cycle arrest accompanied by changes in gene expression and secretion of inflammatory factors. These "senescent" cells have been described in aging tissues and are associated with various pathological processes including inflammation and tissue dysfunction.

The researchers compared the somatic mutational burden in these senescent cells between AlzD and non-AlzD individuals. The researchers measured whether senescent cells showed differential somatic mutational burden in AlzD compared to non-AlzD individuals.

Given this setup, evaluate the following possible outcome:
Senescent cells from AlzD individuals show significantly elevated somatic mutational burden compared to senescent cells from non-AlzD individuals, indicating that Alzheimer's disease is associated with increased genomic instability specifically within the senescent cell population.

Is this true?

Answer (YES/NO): YES